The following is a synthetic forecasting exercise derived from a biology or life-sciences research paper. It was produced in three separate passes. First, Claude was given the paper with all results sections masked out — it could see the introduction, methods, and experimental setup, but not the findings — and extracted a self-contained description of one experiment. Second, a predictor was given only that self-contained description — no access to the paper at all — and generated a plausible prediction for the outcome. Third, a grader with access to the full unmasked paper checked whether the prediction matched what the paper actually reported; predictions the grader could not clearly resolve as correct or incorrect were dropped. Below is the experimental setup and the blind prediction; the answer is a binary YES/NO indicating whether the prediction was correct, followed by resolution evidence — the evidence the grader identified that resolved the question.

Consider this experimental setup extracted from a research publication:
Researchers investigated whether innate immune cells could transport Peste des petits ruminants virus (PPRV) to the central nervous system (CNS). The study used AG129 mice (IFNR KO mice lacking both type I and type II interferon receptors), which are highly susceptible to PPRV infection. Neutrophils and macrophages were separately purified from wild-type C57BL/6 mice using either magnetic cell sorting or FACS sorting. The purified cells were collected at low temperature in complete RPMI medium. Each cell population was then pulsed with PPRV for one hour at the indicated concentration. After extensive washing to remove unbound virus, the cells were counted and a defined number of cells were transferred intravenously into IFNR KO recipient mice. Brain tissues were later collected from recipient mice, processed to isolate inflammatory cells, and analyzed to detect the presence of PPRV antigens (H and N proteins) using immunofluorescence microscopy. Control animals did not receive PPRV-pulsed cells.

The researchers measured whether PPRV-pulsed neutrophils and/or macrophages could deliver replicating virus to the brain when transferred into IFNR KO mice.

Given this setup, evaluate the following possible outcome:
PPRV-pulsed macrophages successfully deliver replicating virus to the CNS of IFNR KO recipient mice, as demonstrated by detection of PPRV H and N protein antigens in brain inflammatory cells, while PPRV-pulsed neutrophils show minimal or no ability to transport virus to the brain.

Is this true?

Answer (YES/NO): NO